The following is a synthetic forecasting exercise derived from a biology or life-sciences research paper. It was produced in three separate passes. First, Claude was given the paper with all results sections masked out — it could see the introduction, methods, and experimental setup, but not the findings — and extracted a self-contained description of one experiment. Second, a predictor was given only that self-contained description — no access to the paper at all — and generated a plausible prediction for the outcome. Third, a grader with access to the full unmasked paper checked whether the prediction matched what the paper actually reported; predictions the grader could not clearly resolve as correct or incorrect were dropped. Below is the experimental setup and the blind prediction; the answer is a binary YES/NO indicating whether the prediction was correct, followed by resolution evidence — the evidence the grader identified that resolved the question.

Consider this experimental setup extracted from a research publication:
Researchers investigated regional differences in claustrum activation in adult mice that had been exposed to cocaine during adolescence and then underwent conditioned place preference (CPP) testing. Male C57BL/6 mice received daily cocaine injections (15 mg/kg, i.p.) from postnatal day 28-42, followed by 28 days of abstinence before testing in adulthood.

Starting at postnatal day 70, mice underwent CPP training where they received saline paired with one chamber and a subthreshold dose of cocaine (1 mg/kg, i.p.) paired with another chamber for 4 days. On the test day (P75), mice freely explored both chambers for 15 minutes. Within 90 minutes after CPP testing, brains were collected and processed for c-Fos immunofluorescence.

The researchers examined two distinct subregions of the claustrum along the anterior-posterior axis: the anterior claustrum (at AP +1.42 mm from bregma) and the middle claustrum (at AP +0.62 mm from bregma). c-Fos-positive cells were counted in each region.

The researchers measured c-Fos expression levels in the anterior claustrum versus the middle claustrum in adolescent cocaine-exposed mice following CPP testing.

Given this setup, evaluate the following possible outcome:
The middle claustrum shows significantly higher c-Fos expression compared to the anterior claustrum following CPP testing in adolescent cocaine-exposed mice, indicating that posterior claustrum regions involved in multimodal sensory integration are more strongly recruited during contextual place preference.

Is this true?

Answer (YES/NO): NO